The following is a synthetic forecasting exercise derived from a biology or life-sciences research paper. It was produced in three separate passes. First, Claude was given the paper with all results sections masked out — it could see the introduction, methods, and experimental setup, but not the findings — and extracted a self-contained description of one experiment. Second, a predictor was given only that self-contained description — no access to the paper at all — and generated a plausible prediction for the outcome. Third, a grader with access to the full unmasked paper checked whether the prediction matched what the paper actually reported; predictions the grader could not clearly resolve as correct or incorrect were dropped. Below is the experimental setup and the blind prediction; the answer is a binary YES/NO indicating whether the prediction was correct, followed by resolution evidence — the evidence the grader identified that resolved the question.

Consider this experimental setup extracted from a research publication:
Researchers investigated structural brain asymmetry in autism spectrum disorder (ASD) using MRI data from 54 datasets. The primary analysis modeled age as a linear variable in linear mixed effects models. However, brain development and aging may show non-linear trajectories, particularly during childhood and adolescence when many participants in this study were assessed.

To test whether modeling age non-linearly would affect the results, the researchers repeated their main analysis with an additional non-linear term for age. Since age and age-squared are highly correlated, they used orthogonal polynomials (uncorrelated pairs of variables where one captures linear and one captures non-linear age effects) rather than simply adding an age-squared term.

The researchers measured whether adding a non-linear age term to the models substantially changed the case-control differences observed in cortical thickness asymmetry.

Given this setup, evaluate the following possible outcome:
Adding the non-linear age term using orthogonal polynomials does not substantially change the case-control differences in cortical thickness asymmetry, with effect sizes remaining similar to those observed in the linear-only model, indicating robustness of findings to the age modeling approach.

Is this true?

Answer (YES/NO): YES